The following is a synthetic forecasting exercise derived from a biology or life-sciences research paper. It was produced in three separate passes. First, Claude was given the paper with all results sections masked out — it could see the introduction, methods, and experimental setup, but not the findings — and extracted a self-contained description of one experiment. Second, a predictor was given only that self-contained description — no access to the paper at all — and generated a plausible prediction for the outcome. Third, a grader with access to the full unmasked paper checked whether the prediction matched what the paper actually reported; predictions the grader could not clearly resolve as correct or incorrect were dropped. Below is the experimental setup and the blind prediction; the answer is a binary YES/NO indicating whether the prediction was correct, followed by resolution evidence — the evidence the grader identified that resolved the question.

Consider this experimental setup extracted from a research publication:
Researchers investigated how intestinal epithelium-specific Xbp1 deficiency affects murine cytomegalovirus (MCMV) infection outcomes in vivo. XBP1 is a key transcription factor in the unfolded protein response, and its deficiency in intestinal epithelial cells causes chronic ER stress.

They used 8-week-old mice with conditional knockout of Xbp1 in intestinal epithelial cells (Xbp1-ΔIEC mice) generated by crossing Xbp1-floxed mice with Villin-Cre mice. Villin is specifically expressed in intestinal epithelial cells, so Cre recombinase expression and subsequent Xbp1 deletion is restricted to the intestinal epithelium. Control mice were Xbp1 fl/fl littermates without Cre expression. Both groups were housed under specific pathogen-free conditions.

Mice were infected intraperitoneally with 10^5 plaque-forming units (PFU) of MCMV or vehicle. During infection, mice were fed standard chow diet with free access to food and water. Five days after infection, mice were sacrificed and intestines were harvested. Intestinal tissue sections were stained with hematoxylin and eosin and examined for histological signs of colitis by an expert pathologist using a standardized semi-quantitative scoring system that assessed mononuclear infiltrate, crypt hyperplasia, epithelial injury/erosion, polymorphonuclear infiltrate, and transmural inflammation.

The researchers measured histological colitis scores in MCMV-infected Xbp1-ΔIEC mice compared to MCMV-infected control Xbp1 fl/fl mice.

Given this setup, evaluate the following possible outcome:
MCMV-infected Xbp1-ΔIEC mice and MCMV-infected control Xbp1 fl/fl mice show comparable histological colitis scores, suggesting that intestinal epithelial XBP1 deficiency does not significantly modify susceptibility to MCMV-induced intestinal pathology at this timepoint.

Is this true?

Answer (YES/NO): NO